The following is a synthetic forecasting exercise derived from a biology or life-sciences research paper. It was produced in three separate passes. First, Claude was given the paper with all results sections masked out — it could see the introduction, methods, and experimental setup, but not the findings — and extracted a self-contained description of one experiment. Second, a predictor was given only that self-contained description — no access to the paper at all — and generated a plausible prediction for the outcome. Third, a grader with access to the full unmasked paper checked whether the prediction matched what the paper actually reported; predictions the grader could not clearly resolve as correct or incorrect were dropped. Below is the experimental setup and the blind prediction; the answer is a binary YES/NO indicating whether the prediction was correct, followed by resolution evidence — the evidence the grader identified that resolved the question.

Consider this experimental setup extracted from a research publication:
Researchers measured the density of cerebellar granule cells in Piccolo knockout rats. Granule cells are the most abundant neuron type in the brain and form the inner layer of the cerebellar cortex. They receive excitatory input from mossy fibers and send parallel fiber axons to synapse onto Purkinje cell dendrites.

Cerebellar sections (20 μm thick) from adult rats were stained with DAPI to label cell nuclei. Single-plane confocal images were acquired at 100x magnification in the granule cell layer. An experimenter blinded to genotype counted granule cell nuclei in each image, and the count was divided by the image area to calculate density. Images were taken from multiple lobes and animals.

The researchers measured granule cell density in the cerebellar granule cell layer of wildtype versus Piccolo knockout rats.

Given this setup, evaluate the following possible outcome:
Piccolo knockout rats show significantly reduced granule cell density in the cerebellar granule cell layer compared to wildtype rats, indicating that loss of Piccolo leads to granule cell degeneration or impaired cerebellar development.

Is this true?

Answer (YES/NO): YES